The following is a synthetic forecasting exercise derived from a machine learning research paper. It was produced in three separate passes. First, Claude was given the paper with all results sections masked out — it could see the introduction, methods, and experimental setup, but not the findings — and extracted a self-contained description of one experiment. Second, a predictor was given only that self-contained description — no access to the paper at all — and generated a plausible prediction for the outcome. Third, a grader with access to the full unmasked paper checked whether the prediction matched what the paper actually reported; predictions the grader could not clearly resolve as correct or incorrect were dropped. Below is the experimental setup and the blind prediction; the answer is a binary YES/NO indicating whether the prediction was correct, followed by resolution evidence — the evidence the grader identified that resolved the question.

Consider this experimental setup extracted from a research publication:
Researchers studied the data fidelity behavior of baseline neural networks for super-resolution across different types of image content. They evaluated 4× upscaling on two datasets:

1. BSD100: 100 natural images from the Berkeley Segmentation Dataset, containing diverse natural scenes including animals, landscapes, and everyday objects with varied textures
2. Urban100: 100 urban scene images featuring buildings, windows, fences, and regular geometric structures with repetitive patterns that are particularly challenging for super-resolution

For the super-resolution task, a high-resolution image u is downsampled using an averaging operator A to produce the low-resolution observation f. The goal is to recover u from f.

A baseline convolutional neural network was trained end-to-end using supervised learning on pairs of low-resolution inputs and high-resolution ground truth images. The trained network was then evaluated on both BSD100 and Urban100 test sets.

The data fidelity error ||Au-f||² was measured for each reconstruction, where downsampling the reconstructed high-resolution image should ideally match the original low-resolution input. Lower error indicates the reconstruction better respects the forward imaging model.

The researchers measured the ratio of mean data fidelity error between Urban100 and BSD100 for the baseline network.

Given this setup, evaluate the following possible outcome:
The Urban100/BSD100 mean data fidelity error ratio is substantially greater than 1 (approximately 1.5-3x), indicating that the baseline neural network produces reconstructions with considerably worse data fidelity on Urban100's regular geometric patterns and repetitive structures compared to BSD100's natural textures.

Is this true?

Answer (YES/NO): NO